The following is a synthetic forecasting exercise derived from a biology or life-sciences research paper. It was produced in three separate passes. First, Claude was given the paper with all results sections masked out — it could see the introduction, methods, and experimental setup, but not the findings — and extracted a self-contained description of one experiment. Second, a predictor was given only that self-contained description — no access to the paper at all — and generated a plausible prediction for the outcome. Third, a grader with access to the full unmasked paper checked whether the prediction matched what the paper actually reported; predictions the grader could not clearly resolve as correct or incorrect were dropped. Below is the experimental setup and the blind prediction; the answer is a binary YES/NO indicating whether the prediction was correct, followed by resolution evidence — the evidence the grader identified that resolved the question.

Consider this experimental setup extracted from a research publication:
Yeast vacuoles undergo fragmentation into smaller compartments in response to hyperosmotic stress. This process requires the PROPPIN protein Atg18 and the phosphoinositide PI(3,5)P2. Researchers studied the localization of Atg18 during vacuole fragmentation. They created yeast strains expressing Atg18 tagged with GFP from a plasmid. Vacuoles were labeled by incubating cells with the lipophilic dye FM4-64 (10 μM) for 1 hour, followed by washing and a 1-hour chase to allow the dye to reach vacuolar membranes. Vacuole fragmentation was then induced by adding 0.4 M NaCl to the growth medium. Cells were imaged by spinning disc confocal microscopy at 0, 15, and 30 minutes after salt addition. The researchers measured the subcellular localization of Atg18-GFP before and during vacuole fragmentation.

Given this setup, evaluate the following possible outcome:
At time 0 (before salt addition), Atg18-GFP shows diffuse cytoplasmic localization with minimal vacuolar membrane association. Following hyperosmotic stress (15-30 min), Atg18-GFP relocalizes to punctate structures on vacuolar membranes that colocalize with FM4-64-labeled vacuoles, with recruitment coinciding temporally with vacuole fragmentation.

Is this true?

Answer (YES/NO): NO